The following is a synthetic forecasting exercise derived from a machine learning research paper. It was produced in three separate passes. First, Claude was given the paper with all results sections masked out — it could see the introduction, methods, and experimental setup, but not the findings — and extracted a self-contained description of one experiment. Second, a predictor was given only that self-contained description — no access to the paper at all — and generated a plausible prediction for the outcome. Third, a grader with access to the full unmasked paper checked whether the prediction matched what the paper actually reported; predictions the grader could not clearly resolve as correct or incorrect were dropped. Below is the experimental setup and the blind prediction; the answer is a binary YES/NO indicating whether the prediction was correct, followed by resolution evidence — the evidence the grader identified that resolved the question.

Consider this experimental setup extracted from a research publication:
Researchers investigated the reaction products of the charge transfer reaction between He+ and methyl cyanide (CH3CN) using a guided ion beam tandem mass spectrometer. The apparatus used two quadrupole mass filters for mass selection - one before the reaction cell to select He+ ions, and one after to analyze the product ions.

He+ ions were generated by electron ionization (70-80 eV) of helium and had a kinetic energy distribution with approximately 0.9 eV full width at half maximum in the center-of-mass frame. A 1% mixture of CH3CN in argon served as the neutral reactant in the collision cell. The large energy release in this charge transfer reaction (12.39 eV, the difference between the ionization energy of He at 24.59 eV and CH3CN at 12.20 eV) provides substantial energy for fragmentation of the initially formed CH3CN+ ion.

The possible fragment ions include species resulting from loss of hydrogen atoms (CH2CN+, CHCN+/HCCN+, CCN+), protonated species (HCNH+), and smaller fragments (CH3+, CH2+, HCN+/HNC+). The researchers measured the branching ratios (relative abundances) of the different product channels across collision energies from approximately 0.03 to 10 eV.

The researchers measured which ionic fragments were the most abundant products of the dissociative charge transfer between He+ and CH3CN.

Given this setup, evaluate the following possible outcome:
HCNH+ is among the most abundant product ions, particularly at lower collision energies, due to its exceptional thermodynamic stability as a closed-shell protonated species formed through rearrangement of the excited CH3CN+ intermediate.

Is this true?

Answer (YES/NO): NO